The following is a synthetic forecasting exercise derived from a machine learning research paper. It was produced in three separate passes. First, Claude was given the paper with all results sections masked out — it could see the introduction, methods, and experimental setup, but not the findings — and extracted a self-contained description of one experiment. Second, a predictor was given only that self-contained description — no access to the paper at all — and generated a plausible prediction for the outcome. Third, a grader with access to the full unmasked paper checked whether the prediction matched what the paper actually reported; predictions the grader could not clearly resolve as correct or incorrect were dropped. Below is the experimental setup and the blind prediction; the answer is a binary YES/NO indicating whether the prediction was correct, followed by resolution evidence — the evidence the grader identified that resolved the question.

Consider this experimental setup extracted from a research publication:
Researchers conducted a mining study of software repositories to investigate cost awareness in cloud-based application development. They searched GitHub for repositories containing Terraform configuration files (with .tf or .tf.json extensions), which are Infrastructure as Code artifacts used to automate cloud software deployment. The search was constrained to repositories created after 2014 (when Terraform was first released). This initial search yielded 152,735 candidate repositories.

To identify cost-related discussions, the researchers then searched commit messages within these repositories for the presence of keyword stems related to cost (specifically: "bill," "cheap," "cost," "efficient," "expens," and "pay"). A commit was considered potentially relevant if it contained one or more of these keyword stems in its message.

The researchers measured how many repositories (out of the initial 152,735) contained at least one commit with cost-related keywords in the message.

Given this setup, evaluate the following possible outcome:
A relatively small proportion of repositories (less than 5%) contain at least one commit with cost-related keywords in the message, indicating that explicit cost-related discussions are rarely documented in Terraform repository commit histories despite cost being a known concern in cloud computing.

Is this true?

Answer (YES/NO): YES